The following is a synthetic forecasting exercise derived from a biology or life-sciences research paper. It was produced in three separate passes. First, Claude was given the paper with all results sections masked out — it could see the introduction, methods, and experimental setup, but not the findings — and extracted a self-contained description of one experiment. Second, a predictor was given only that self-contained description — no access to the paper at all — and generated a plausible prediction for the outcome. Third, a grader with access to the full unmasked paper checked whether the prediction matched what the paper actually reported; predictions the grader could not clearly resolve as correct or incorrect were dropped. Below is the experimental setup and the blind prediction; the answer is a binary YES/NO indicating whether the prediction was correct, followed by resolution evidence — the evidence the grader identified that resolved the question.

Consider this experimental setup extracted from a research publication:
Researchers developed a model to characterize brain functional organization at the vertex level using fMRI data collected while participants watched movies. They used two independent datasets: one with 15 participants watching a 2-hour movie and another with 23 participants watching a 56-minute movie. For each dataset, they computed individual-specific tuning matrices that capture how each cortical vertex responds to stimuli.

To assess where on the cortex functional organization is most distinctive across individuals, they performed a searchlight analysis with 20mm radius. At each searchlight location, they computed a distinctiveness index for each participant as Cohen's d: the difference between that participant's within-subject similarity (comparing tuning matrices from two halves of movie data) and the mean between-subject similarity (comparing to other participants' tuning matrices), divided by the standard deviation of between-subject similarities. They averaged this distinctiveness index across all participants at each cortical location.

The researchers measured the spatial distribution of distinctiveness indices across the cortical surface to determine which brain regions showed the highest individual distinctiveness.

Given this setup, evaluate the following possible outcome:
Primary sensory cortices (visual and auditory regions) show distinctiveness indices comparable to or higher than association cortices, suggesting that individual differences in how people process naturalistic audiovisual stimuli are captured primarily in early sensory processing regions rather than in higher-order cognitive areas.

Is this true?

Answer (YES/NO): NO